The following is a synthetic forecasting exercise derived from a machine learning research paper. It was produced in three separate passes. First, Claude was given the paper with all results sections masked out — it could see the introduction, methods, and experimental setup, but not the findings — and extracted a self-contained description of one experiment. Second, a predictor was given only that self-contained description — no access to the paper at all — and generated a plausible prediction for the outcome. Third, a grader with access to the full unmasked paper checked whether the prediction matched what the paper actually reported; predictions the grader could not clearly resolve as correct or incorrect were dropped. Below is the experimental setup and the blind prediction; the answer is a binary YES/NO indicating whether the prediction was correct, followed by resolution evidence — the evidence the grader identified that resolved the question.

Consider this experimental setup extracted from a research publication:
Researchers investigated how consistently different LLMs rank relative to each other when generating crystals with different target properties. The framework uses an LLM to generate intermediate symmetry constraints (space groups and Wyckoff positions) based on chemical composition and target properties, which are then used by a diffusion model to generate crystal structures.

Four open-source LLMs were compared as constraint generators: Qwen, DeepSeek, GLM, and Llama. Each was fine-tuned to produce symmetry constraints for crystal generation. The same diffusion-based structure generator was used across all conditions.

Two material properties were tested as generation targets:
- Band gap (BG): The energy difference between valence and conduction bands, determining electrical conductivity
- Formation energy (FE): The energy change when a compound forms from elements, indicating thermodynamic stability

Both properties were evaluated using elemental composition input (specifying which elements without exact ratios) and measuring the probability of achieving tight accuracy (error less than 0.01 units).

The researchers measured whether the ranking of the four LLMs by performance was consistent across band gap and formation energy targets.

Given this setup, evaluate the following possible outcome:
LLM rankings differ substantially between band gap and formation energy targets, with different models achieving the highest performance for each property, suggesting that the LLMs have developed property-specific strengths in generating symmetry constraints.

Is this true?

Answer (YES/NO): YES